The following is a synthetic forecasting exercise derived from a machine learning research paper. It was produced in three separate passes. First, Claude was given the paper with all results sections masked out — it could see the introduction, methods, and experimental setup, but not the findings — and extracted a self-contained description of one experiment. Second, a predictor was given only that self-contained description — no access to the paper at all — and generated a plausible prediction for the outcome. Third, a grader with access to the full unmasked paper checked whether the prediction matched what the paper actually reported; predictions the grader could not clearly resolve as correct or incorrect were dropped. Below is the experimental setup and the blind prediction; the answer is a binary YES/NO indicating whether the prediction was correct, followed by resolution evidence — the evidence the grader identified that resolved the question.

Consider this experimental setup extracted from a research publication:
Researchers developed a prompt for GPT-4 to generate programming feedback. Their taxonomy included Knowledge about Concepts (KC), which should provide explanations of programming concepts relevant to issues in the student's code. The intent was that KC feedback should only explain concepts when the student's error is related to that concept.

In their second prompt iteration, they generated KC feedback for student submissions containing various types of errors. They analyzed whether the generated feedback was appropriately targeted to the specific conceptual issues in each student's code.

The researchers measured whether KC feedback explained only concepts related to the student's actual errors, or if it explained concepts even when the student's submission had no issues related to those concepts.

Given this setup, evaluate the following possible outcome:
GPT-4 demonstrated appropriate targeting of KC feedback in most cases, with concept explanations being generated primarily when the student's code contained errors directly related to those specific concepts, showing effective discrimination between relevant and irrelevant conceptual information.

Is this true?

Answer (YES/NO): NO